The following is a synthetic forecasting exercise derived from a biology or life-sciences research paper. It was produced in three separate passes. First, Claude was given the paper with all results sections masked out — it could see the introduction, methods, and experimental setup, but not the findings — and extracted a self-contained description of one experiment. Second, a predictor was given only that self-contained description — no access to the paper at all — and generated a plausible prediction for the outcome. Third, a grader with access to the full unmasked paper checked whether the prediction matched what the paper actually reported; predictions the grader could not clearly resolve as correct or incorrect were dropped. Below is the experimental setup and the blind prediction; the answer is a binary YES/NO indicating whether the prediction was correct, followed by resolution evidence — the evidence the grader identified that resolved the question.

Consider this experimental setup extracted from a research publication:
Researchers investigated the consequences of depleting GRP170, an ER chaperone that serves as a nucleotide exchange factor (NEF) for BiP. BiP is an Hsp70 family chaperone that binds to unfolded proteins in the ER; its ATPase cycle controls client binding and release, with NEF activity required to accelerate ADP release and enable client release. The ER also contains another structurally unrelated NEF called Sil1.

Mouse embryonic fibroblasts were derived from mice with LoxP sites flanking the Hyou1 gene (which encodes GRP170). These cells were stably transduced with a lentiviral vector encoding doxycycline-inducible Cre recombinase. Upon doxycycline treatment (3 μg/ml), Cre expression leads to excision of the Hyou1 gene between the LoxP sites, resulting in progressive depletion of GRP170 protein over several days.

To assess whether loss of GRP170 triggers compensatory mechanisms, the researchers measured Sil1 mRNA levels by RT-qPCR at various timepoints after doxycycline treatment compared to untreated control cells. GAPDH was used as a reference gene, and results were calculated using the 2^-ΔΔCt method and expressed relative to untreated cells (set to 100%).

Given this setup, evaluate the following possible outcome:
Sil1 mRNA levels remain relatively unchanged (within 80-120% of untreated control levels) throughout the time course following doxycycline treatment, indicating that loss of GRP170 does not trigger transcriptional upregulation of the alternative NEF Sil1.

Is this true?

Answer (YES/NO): NO